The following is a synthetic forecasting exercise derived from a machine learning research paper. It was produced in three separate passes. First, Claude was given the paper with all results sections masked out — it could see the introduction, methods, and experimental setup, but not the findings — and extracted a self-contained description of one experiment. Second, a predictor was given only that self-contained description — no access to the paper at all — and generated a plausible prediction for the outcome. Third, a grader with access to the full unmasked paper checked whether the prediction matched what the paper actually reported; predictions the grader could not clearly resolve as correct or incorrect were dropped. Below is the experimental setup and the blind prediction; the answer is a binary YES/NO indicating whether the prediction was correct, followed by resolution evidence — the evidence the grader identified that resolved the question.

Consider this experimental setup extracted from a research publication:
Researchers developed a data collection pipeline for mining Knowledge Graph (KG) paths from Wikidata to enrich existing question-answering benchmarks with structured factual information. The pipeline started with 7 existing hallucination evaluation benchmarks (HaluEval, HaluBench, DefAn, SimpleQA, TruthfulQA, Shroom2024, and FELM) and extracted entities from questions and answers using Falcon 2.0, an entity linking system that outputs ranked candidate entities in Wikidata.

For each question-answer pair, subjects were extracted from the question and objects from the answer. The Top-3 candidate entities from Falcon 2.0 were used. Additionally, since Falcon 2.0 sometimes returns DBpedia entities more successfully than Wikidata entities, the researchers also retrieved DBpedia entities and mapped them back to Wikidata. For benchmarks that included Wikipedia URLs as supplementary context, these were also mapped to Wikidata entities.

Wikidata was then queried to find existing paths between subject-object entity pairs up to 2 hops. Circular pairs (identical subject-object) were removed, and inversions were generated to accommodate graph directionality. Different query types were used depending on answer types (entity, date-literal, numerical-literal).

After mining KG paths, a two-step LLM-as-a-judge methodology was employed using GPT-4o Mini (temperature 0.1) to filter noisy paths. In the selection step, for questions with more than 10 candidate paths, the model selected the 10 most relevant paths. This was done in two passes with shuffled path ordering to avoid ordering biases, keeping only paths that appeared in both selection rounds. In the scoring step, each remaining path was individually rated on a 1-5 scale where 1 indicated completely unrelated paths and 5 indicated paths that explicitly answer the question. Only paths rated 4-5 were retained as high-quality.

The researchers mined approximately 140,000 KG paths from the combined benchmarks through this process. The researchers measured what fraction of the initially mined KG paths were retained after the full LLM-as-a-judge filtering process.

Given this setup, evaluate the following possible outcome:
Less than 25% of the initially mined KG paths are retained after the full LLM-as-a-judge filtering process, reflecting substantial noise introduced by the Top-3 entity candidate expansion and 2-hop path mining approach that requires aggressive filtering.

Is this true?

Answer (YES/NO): YES